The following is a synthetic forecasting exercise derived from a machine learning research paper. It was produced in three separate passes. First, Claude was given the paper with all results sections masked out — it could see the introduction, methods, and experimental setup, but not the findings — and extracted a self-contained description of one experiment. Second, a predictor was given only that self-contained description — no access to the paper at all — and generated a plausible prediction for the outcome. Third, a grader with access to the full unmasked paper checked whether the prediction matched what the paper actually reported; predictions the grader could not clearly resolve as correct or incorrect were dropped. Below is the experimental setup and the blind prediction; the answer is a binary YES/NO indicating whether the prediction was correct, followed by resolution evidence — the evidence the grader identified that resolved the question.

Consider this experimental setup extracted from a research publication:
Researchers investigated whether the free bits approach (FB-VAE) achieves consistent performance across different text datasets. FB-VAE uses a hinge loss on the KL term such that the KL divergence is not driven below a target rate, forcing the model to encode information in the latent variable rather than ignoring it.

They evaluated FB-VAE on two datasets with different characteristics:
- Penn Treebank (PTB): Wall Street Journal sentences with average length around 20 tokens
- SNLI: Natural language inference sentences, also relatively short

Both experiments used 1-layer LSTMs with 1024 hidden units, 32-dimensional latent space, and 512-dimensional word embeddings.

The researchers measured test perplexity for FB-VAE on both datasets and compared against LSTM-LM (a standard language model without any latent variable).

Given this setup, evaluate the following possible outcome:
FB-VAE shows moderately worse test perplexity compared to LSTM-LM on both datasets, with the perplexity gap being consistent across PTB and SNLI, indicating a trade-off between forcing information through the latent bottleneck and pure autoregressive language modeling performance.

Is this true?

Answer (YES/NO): NO